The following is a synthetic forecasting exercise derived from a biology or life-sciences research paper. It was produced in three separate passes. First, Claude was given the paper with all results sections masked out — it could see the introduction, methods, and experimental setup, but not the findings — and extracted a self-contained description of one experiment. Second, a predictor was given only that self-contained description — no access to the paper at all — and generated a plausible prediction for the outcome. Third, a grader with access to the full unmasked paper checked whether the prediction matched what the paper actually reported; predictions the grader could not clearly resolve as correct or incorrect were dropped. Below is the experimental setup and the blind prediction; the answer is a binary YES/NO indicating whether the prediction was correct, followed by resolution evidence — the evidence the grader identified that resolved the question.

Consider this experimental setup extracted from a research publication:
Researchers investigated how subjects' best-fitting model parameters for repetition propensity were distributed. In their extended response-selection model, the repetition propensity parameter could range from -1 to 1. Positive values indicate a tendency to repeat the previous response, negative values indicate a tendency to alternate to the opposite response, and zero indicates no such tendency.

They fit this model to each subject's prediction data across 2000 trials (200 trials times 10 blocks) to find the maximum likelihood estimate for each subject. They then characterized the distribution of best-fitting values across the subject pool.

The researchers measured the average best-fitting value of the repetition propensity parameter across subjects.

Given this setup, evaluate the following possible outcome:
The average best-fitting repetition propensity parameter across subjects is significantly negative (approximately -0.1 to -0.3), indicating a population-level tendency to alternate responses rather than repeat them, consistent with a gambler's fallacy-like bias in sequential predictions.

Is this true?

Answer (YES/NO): NO